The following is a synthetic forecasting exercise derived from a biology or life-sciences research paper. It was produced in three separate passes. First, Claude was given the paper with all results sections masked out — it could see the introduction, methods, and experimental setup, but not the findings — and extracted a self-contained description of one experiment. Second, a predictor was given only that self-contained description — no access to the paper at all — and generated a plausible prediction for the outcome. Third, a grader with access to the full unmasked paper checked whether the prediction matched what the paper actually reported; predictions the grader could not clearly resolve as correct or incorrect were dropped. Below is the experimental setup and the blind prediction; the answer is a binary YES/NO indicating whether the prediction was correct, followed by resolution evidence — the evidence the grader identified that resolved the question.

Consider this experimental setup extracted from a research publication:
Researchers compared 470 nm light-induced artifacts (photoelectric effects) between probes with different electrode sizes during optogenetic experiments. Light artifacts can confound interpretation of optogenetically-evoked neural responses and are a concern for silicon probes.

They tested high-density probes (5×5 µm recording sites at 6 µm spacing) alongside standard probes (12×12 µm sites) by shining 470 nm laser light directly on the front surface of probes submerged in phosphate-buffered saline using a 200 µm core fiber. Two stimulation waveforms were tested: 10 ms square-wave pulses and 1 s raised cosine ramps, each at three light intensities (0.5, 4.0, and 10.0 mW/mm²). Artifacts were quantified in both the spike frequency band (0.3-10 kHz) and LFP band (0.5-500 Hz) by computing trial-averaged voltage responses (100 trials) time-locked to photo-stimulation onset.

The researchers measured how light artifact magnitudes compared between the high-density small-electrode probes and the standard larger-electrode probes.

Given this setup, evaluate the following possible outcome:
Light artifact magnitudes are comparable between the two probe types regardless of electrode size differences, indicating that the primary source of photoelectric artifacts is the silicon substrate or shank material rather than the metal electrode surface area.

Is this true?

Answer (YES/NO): NO